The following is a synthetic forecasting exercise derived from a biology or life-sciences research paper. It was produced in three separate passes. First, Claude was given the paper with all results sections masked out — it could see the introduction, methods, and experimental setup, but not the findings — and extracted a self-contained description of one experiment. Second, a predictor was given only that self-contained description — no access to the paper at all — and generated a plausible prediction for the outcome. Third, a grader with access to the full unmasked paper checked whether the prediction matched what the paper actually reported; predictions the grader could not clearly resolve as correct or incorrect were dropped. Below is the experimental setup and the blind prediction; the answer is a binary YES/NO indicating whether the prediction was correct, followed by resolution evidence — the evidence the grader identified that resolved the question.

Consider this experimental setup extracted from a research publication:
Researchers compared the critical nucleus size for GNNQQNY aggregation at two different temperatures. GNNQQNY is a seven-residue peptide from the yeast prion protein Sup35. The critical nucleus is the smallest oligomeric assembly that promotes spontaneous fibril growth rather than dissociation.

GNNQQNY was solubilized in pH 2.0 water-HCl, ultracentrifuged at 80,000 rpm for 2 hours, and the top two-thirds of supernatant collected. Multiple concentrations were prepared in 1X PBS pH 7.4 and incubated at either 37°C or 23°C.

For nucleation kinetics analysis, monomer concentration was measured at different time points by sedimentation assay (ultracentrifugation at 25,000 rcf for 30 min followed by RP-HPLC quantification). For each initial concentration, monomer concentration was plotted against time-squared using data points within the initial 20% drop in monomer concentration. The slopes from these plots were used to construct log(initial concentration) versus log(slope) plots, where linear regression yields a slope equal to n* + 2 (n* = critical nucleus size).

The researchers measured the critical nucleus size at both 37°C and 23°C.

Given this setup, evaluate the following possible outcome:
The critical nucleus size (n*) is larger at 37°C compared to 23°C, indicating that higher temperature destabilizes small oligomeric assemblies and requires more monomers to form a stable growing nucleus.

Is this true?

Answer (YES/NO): YES